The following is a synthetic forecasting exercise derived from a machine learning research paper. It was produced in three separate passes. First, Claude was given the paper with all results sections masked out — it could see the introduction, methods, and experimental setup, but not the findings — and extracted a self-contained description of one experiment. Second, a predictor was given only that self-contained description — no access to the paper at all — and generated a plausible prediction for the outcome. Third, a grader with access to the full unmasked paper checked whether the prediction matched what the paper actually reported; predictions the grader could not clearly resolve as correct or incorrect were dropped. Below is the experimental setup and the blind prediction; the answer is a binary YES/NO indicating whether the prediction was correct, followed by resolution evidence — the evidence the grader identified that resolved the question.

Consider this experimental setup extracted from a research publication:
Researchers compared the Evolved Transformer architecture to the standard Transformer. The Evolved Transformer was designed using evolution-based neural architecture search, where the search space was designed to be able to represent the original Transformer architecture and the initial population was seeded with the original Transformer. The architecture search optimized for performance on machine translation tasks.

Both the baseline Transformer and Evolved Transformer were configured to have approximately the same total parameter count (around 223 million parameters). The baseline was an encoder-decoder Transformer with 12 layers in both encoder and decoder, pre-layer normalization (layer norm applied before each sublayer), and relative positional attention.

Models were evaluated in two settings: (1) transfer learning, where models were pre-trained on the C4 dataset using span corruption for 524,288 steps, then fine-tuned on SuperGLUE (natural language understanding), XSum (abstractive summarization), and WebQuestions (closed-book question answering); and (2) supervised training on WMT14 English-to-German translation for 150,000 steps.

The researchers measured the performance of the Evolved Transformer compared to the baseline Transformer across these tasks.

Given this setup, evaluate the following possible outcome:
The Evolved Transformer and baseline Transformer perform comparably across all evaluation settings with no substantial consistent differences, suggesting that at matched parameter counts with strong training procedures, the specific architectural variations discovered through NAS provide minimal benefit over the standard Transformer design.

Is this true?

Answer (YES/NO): NO